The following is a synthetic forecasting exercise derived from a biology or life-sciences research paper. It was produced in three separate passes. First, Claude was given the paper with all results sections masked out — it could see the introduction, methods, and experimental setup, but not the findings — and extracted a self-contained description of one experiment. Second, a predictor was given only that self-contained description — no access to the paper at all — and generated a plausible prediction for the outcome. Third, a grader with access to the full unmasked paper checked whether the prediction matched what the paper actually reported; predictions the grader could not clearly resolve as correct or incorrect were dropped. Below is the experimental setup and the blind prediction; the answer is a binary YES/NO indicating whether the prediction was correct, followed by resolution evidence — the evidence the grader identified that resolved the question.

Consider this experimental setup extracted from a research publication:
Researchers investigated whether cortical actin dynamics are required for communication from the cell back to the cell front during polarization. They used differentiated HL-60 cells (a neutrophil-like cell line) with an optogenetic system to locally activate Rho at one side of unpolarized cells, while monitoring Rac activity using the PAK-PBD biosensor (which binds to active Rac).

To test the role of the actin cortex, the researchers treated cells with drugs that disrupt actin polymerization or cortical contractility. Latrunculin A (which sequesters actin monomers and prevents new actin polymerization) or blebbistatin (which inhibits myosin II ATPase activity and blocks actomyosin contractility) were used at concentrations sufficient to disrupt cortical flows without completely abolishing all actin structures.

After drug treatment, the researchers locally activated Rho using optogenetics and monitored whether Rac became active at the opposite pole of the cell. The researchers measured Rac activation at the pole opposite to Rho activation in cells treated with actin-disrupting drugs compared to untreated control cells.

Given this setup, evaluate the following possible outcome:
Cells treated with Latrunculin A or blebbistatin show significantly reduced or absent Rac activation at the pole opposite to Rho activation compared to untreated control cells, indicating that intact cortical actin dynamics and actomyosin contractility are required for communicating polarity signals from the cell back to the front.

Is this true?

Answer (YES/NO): YES